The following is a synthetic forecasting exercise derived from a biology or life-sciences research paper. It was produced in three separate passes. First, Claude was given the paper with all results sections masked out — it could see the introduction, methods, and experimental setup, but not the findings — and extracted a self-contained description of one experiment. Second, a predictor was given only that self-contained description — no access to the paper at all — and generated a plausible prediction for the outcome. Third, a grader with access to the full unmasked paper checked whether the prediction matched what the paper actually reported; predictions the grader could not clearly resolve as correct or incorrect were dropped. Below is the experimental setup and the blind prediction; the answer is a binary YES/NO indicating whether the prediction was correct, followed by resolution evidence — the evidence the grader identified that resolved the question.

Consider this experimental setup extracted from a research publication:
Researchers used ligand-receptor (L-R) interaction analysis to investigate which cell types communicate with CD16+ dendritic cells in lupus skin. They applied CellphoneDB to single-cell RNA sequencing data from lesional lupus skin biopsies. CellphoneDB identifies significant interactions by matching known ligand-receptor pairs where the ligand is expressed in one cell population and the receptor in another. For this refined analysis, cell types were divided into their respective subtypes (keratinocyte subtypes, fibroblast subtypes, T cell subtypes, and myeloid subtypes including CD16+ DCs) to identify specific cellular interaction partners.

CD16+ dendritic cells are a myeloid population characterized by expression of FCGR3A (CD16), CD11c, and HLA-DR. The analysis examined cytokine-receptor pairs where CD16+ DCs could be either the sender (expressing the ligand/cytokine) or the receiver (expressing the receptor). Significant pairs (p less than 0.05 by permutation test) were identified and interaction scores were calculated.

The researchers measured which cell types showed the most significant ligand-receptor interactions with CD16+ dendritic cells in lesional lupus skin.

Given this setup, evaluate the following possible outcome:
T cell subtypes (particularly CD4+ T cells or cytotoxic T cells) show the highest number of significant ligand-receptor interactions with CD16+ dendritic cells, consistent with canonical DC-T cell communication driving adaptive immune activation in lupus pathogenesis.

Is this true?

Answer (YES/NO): NO